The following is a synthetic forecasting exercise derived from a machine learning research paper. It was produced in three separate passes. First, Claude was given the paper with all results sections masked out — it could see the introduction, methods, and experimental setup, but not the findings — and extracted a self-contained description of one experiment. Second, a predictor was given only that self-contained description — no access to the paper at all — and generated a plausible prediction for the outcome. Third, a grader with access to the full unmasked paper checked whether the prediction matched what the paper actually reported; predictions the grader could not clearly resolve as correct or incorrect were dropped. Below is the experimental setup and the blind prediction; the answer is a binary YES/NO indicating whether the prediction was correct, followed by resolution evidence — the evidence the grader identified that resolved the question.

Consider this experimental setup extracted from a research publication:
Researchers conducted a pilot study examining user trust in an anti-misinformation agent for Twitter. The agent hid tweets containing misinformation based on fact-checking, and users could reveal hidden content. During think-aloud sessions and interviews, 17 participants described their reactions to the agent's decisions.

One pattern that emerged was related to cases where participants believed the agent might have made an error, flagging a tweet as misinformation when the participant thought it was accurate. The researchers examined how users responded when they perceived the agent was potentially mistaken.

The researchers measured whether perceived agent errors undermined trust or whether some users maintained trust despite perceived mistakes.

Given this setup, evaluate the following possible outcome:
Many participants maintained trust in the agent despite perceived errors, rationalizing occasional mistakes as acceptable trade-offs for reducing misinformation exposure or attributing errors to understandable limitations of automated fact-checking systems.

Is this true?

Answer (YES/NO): NO